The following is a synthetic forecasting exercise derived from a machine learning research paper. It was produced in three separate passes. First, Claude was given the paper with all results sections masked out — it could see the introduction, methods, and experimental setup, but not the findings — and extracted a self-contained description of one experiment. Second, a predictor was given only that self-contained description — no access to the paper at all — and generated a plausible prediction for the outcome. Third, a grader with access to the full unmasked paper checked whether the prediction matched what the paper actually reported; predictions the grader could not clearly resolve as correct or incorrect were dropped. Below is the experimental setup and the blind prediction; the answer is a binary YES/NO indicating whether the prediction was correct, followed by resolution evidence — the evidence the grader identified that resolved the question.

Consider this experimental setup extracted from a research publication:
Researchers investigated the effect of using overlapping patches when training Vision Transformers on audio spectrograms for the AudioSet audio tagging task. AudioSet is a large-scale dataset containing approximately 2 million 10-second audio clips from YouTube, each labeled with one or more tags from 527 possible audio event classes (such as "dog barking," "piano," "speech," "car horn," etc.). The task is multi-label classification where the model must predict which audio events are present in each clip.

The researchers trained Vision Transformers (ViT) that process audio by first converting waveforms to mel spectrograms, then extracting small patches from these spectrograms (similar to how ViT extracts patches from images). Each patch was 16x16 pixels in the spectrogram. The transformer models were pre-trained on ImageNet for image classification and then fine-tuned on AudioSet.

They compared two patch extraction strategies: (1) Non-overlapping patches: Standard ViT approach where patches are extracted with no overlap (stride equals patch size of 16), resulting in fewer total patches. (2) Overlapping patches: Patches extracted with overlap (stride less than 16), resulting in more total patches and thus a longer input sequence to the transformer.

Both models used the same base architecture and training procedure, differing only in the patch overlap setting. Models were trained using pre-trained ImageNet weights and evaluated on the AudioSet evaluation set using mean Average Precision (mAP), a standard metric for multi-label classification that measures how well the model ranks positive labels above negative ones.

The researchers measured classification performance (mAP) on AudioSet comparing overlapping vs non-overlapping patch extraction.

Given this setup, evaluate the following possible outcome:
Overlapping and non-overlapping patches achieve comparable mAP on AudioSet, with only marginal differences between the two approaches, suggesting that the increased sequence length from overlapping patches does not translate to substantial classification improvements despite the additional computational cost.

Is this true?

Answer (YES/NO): NO